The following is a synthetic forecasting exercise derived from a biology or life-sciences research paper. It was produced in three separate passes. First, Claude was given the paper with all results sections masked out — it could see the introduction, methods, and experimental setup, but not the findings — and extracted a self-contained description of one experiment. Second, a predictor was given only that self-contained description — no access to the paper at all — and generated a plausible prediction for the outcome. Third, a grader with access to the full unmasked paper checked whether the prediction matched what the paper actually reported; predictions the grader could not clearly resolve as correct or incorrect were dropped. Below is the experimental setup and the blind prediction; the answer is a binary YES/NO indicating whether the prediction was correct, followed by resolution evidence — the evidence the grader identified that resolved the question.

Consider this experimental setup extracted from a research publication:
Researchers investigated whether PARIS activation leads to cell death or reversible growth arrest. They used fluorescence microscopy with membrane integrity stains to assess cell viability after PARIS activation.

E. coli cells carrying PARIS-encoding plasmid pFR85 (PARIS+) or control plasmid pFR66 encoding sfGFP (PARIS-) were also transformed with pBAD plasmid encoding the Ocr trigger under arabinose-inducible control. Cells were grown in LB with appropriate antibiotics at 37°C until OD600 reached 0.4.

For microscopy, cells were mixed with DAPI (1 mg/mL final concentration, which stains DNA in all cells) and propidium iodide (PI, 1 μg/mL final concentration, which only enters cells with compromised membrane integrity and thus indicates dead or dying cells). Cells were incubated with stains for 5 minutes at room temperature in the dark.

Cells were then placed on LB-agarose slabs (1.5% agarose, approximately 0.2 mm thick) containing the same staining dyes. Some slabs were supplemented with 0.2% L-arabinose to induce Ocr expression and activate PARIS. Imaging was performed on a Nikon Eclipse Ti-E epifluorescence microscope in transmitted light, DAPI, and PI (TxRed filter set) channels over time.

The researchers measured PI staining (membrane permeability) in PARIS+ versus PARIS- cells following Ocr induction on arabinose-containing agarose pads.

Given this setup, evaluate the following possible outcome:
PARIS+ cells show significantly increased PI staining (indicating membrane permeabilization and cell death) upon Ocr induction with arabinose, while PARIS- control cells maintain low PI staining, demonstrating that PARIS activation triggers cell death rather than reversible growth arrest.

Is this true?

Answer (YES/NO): YES